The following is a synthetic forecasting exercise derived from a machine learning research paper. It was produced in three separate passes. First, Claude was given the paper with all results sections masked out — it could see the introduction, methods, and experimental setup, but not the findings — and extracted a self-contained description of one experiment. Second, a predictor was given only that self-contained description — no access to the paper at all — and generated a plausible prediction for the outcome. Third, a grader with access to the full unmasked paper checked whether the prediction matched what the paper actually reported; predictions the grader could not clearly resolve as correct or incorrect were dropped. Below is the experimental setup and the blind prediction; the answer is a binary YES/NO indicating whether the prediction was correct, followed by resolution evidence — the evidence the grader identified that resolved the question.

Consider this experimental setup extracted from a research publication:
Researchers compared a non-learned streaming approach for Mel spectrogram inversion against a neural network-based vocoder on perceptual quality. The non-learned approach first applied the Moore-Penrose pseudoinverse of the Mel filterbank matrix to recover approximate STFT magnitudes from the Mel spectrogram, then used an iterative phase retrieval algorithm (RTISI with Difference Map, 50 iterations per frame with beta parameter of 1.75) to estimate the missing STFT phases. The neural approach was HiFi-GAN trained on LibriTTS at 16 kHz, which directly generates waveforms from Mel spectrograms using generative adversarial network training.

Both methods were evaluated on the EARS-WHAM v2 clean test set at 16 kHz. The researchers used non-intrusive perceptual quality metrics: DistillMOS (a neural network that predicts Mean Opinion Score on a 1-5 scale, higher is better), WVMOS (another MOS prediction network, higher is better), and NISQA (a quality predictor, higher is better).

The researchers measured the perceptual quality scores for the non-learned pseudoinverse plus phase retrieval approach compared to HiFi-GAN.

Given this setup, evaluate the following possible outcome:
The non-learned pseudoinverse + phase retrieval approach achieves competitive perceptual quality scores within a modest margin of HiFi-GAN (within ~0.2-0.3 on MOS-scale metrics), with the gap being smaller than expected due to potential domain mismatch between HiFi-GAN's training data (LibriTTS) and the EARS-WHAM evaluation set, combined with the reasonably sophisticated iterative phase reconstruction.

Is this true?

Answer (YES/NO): NO